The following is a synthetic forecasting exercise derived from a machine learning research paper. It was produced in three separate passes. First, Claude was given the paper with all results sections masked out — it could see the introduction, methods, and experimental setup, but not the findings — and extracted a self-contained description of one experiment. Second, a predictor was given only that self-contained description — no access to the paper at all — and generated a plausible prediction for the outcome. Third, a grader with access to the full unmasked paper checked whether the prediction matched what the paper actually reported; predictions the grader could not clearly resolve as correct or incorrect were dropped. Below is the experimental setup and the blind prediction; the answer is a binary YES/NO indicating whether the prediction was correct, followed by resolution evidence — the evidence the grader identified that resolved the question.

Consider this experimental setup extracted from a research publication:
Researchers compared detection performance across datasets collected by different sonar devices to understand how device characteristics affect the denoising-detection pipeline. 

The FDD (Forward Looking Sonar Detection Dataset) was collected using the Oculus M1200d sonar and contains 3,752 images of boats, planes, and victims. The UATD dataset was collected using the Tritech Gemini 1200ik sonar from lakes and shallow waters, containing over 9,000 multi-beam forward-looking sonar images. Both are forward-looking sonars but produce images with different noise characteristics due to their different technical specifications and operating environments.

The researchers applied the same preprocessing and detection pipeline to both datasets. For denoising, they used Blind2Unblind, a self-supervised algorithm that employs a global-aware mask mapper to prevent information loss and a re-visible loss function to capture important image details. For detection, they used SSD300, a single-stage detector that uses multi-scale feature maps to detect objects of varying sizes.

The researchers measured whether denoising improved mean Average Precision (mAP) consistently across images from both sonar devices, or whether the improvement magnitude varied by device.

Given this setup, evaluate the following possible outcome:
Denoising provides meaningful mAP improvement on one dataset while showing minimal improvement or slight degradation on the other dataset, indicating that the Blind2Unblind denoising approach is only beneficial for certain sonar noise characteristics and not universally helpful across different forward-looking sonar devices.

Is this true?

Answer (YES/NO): NO